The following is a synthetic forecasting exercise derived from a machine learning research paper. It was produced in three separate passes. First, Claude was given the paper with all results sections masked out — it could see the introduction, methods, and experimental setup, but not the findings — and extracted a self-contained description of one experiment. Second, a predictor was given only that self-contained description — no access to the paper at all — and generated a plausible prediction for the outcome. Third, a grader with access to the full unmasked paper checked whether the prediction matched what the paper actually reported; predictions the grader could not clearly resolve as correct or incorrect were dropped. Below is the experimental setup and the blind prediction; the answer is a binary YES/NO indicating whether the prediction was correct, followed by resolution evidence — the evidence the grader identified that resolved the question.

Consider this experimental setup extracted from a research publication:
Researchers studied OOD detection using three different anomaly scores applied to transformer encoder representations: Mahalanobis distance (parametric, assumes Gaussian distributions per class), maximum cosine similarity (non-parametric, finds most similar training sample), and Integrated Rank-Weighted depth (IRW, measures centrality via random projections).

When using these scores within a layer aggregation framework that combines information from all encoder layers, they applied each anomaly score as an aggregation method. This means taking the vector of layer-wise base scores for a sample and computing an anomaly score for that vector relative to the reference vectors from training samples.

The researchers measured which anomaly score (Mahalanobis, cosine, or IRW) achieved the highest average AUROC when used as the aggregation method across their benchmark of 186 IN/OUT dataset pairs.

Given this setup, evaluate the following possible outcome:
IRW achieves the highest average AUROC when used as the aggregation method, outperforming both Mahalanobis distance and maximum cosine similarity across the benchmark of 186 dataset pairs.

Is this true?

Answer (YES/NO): NO